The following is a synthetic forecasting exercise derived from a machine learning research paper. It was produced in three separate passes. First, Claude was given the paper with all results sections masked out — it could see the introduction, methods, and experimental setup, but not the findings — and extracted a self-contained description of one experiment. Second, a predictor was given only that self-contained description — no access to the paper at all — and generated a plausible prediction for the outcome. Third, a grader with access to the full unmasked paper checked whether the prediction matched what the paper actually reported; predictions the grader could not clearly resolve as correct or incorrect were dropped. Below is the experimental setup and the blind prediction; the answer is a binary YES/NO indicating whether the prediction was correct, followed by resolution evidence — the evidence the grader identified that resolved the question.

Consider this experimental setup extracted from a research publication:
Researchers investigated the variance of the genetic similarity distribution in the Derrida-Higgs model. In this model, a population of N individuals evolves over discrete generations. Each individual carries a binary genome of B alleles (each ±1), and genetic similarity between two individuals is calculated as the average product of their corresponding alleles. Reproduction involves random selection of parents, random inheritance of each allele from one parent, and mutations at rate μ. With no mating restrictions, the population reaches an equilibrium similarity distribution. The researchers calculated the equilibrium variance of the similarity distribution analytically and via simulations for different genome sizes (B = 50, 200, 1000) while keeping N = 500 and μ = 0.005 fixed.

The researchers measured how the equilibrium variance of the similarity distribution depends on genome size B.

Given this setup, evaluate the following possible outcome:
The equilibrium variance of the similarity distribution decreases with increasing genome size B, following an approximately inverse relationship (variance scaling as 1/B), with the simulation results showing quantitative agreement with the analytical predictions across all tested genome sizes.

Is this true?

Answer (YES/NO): NO